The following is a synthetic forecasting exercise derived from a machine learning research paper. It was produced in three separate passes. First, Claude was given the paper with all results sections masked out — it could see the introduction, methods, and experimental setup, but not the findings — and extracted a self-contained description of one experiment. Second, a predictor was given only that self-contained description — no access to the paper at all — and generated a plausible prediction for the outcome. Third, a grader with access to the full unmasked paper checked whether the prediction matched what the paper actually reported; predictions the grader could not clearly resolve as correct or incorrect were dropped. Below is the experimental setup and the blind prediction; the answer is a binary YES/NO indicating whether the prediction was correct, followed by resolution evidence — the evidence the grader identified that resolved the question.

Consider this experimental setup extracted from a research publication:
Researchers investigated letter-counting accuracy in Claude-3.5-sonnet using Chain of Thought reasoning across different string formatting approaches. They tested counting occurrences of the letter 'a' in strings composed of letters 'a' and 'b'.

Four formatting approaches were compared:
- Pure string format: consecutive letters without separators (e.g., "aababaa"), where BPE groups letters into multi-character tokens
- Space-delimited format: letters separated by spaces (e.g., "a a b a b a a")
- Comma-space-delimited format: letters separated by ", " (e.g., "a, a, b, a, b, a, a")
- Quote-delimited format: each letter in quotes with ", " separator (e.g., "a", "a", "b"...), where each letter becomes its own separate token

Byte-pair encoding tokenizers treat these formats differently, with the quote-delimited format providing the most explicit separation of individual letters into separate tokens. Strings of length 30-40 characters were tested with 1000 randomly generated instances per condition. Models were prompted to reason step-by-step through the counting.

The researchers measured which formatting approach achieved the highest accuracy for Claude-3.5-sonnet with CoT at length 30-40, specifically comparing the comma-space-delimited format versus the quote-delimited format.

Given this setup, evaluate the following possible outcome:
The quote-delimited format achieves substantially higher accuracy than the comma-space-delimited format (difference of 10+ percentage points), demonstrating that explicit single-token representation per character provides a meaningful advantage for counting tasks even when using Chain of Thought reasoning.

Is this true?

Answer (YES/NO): NO